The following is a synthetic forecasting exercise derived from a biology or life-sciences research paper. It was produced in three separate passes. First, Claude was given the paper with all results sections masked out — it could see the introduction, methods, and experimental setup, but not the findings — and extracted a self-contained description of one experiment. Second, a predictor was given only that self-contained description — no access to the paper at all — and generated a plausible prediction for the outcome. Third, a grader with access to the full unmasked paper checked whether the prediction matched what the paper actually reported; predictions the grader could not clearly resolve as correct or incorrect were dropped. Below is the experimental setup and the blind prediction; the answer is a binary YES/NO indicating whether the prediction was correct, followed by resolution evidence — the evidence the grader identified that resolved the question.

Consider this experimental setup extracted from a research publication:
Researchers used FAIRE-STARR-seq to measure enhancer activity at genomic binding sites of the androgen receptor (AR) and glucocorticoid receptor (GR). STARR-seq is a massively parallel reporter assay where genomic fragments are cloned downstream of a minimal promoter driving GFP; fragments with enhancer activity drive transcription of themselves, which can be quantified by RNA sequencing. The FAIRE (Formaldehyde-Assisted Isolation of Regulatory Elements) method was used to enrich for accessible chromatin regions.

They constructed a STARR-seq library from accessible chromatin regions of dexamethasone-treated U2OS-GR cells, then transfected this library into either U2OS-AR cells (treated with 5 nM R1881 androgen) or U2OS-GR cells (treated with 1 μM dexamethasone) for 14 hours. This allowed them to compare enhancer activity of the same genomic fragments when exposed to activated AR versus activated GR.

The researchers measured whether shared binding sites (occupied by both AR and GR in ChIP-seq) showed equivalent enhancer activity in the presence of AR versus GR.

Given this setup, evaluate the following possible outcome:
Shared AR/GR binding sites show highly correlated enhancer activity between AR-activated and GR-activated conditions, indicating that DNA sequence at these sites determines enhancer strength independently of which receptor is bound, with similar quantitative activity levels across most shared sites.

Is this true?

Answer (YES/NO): NO